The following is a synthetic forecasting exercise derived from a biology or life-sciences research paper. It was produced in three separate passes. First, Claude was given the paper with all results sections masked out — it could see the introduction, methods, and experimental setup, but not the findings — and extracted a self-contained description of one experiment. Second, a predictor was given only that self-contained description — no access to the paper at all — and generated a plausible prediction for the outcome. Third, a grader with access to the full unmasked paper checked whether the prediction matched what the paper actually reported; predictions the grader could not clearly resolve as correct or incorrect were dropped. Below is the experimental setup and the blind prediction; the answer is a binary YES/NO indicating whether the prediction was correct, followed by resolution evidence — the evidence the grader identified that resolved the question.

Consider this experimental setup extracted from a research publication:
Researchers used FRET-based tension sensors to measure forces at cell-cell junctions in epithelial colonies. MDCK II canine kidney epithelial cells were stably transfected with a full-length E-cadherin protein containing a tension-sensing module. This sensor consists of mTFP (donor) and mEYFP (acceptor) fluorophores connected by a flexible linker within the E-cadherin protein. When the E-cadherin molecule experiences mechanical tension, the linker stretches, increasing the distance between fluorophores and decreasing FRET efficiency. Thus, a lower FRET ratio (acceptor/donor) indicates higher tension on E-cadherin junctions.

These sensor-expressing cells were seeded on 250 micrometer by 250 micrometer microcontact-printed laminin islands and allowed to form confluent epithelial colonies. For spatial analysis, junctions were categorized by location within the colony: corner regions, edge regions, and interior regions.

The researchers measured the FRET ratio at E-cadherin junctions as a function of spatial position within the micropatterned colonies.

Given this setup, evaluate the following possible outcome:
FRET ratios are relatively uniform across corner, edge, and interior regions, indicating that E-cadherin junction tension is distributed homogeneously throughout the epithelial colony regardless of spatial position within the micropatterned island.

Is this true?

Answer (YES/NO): NO